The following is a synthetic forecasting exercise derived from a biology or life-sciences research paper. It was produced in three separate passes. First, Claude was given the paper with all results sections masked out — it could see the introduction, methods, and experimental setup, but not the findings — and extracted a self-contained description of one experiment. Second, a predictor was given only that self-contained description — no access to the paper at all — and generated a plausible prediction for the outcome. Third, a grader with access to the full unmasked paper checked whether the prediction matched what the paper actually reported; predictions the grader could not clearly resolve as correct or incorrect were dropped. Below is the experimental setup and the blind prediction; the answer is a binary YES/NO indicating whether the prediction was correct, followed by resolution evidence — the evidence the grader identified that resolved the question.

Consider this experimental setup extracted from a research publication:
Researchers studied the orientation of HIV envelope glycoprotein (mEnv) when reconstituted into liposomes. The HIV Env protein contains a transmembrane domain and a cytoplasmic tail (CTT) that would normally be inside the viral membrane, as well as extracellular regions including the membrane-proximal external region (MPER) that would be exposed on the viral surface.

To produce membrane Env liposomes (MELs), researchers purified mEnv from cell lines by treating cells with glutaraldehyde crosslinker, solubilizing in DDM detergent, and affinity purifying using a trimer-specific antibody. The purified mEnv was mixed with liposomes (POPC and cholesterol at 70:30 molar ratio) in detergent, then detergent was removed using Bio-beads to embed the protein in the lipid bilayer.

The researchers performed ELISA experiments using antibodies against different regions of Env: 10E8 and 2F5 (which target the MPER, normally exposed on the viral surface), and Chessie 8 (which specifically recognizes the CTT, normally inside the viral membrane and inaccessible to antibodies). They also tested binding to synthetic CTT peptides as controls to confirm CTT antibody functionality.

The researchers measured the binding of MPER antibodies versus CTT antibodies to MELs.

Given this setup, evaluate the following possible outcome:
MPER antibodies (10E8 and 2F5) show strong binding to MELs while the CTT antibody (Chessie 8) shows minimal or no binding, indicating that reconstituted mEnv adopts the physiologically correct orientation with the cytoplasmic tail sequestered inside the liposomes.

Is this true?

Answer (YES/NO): YES